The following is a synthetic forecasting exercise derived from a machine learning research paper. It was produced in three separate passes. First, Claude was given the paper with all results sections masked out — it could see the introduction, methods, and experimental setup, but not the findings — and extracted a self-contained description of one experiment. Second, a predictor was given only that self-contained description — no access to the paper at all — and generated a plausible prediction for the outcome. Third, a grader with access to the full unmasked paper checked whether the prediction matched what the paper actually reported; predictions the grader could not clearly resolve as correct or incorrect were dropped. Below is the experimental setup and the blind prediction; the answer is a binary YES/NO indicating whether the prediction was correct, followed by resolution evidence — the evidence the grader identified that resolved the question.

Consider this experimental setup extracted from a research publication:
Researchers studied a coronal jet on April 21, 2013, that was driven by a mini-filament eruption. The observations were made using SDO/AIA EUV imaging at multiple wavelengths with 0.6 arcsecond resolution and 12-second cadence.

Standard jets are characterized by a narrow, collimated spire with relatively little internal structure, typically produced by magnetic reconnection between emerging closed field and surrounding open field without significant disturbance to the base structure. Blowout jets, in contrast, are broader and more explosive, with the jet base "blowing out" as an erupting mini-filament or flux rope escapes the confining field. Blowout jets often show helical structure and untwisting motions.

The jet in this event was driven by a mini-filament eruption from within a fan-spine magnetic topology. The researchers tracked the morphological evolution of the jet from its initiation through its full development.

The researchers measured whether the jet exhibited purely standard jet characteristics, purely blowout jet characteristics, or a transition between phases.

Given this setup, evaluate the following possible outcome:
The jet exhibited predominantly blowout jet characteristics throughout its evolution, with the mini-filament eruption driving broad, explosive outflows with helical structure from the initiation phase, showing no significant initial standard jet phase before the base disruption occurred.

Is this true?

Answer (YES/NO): NO